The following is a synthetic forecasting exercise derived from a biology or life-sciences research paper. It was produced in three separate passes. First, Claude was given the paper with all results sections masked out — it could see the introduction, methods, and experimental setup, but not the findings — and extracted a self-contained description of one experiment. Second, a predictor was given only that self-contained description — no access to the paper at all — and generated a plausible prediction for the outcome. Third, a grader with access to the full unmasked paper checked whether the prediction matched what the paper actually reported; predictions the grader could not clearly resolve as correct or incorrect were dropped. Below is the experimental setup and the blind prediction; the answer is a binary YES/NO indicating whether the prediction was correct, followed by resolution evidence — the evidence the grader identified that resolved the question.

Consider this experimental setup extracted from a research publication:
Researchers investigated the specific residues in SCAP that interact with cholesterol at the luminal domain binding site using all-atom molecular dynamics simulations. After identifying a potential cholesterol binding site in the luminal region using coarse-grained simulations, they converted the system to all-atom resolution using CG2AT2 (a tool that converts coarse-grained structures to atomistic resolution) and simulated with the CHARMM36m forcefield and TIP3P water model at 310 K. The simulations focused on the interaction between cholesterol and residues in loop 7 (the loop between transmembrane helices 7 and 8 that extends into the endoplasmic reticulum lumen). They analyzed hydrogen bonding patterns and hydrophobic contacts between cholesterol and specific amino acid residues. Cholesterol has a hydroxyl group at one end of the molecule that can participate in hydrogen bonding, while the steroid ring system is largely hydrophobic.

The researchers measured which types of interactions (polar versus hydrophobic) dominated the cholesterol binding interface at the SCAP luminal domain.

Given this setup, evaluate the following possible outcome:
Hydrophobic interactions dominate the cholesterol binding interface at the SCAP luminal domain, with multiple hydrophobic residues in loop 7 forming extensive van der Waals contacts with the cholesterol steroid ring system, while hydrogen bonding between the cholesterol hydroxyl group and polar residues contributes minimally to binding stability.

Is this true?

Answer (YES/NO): NO